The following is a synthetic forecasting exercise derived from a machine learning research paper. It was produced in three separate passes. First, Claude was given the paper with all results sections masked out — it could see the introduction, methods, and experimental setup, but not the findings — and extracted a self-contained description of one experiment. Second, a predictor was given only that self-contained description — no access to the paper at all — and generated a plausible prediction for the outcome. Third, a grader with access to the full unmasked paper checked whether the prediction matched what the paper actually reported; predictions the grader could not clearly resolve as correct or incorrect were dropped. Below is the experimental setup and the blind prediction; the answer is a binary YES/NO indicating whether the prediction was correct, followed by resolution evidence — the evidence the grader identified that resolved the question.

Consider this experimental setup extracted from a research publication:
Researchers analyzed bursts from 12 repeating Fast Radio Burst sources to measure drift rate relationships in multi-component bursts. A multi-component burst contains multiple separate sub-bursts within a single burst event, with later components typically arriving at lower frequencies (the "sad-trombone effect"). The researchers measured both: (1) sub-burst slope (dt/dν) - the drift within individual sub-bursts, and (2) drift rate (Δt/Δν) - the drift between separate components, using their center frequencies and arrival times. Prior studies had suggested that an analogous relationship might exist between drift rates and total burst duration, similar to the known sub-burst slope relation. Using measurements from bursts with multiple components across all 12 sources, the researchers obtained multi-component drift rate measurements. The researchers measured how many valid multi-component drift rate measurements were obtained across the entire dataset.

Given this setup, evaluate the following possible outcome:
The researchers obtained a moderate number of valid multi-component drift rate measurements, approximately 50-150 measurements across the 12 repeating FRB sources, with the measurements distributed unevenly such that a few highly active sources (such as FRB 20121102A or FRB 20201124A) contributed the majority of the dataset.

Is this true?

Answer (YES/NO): NO